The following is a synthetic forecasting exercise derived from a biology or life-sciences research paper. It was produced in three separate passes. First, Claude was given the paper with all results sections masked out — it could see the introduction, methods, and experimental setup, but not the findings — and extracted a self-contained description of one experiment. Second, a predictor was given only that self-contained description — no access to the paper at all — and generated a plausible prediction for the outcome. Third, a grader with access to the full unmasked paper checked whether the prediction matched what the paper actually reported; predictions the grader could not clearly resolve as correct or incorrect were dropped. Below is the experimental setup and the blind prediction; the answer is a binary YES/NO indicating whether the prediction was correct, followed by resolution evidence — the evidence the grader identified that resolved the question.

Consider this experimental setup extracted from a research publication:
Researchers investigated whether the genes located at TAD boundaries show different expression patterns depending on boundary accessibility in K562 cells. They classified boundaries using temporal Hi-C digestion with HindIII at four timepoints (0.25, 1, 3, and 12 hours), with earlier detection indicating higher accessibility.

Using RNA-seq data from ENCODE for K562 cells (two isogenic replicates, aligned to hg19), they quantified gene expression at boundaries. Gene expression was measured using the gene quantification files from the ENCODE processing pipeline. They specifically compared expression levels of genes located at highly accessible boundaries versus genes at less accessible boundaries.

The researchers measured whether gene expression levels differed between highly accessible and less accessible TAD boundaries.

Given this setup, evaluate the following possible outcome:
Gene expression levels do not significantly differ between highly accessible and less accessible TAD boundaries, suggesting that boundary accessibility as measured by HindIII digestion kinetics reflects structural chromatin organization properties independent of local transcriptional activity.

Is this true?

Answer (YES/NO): NO